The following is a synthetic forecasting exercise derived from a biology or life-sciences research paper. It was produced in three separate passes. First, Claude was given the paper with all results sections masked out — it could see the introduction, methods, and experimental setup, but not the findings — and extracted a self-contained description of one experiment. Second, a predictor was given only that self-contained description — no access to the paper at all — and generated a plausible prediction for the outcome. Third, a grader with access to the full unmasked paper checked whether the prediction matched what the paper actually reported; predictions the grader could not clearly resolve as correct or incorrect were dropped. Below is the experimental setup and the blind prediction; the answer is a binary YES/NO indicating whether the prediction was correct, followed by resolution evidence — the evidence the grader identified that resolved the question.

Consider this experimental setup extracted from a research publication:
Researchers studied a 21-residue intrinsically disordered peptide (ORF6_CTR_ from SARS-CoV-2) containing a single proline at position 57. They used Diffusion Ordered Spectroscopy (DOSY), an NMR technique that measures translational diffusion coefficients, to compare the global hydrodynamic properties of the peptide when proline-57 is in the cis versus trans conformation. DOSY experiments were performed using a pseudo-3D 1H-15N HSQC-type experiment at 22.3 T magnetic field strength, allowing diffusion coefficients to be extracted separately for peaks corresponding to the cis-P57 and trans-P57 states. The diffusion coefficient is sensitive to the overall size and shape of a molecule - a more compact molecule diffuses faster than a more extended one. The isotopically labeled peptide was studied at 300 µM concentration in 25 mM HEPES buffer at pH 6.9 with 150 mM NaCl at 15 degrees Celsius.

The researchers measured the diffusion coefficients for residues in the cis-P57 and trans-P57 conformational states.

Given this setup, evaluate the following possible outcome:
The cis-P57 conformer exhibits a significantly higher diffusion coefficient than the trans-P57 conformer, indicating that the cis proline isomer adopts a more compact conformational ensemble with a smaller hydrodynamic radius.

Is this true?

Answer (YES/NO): YES